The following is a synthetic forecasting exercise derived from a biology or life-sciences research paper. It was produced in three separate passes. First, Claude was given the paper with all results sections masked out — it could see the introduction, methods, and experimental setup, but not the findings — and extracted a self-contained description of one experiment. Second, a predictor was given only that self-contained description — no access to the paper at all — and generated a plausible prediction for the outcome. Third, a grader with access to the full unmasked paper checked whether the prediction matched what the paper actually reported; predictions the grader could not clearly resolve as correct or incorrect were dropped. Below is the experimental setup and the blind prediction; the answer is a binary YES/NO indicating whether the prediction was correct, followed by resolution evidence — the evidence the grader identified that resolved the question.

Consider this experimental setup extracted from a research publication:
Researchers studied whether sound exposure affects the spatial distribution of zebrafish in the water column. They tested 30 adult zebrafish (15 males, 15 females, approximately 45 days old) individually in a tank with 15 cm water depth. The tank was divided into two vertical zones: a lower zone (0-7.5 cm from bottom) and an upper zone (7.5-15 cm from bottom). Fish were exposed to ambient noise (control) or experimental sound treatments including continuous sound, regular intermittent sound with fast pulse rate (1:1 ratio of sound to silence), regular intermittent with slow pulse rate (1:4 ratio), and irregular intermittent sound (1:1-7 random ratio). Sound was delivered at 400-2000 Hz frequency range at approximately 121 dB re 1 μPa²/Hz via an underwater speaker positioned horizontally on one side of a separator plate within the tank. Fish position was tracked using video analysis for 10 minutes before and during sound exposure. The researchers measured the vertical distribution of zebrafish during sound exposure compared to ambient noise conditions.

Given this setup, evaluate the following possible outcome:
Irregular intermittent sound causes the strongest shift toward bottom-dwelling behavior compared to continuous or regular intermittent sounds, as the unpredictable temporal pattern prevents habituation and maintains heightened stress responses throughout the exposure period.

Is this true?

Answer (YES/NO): NO